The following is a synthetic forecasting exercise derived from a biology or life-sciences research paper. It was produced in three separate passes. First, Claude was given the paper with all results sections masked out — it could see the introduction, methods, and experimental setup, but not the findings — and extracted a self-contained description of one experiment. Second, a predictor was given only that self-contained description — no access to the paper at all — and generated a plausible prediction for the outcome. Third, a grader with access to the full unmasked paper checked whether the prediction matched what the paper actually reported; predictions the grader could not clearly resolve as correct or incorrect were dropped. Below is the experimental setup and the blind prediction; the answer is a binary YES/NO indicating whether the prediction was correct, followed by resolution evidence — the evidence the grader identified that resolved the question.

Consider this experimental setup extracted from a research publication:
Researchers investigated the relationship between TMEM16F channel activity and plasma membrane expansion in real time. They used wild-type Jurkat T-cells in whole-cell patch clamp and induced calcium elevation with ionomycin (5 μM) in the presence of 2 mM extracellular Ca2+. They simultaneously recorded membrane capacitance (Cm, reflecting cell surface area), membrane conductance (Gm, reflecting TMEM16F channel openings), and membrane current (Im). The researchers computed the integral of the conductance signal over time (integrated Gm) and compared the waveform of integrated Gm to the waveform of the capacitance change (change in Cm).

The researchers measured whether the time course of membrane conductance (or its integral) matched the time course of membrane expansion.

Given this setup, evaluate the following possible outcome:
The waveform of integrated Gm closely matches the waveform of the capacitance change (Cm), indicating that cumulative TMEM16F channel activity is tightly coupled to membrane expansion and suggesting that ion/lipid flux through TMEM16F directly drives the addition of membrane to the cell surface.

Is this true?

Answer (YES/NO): YES